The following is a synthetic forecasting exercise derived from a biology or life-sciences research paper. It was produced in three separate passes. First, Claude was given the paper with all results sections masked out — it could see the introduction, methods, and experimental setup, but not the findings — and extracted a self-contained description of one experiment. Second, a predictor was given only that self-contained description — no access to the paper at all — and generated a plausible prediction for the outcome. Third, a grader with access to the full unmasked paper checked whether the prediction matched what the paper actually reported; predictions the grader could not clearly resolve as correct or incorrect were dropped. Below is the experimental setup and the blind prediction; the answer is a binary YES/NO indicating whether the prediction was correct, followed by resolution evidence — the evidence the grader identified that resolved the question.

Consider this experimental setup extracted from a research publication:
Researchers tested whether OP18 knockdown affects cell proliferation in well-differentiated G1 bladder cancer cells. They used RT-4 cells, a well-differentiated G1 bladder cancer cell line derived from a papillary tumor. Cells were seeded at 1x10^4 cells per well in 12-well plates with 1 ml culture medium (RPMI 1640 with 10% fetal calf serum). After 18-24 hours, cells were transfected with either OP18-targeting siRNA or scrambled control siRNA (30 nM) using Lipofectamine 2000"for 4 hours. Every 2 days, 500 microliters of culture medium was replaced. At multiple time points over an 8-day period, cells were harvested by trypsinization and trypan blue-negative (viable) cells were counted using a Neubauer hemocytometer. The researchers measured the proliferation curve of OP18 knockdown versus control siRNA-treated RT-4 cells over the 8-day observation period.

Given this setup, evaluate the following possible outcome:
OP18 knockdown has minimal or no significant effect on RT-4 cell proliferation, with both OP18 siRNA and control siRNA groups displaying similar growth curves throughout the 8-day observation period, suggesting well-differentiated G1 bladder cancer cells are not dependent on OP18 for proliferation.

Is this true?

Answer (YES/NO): YES